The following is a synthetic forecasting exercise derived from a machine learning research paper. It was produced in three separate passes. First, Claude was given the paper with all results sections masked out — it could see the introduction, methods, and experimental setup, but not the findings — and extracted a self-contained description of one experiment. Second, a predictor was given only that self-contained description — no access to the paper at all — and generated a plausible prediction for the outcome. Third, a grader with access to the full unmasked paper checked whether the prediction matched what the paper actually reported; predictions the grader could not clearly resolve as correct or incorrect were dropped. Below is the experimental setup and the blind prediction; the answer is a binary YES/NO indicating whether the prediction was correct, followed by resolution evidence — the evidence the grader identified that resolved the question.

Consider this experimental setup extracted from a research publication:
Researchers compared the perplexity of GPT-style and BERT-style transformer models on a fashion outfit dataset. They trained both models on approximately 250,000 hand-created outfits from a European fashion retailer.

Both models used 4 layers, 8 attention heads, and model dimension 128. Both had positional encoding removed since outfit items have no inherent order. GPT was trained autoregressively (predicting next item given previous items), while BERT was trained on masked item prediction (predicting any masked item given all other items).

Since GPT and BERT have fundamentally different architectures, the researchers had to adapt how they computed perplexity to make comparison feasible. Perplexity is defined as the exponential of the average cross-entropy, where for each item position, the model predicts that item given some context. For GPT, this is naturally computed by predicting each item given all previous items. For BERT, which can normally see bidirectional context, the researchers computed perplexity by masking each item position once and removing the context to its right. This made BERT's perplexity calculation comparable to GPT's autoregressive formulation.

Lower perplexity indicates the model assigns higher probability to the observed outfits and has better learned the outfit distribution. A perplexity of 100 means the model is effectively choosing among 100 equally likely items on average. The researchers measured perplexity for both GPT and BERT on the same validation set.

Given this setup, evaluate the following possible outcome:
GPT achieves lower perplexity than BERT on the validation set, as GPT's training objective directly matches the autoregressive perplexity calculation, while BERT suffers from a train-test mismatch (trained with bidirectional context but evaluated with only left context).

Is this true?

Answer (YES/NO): YES